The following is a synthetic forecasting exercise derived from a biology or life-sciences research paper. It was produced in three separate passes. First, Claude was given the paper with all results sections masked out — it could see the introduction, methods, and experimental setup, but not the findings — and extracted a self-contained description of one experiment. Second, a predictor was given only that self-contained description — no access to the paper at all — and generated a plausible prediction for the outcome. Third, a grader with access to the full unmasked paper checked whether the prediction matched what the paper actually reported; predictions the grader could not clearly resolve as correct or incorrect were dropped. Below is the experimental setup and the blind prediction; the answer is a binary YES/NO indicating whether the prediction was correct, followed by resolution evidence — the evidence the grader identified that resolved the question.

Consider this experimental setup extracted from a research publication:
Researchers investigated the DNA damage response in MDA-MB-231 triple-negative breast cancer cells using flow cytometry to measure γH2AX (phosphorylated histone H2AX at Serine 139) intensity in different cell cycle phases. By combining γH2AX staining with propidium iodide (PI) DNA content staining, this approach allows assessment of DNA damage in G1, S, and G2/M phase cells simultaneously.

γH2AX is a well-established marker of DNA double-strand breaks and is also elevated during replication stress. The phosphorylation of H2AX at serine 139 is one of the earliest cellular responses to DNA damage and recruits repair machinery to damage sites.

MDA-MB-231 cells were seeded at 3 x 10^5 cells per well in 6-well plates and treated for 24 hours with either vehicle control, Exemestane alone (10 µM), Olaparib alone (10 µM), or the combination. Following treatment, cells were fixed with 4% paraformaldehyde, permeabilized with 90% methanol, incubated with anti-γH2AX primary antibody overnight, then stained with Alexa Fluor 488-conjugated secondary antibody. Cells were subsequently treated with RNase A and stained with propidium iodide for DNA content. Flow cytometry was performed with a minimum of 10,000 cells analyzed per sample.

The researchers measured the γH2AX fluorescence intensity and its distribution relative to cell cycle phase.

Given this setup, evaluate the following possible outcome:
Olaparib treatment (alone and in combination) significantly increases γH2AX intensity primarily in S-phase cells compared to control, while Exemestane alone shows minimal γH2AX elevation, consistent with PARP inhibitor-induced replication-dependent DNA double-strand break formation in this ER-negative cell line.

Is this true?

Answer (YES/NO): NO